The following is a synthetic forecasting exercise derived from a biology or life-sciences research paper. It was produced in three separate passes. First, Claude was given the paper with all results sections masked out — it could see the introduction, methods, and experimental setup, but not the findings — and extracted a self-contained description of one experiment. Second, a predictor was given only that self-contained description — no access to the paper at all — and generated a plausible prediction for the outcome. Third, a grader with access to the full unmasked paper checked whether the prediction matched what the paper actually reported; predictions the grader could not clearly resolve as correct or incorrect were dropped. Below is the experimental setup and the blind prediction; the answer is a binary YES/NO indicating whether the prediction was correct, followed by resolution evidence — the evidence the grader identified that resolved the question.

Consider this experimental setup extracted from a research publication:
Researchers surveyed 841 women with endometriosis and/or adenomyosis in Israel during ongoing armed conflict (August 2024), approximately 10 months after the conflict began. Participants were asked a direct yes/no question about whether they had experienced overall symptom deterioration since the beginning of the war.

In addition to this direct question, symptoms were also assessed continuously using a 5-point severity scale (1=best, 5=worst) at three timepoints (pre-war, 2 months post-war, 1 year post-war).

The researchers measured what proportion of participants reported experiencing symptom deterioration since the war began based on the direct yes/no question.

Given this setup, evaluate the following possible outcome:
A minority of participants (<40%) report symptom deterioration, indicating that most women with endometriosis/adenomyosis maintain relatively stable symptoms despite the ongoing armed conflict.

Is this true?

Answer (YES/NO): NO